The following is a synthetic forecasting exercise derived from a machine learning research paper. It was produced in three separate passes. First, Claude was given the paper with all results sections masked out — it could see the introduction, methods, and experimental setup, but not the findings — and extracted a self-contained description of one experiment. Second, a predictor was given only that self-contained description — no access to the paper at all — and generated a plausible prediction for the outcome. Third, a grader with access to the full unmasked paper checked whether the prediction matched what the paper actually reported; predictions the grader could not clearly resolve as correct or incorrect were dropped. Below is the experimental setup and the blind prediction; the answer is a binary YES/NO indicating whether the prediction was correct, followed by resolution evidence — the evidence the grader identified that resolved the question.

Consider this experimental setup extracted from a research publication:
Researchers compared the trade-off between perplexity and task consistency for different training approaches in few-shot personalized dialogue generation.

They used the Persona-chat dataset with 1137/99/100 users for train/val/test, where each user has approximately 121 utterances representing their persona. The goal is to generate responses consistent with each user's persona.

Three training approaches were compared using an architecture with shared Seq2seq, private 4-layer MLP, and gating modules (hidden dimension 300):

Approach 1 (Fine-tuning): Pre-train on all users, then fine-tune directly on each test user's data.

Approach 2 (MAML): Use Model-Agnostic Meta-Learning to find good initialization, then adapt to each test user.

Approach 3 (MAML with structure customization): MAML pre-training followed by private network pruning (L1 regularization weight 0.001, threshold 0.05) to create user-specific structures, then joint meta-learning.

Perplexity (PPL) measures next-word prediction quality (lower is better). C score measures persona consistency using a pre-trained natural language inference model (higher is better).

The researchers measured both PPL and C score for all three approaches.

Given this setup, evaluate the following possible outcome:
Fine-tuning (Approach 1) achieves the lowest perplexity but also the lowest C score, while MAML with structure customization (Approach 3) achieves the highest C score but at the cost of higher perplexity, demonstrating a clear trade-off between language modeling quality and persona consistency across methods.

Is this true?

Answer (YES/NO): YES